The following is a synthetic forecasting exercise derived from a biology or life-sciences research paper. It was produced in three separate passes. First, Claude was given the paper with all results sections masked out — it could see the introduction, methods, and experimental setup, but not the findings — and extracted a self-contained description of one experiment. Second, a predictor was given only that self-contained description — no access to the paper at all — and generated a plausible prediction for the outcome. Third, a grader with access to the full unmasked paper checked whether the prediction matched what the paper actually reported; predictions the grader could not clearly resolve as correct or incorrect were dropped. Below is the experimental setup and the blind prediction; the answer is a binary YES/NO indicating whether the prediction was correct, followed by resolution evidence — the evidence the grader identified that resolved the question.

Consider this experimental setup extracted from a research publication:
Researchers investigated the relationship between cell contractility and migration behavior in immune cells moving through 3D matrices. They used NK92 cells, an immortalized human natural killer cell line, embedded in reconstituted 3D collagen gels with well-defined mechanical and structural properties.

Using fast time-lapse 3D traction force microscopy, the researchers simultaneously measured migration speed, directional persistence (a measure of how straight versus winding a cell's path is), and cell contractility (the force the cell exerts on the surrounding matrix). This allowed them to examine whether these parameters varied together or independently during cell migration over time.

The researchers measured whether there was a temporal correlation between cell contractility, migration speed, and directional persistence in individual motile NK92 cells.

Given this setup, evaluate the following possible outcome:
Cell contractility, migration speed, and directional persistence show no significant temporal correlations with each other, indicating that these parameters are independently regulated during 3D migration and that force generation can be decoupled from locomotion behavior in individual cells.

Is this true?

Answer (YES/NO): NO